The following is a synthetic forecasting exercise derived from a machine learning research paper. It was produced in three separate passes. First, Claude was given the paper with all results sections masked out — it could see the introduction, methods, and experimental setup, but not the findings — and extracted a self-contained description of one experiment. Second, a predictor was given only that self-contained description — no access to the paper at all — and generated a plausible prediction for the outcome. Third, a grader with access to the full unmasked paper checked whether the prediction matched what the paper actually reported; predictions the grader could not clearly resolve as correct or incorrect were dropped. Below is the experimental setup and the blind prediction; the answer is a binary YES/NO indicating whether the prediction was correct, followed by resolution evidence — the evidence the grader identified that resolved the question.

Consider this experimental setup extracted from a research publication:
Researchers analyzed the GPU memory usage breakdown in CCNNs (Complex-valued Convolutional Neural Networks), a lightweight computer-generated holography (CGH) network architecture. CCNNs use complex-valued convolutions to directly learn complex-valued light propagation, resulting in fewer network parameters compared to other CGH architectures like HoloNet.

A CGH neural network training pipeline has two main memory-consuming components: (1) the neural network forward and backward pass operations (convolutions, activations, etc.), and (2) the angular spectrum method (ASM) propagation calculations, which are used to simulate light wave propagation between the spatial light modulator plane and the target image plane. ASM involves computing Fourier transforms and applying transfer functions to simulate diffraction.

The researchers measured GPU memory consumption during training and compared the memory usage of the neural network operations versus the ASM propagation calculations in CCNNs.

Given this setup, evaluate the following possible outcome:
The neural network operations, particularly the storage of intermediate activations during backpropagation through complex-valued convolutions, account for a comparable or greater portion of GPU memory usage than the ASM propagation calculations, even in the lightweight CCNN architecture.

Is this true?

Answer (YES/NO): NO